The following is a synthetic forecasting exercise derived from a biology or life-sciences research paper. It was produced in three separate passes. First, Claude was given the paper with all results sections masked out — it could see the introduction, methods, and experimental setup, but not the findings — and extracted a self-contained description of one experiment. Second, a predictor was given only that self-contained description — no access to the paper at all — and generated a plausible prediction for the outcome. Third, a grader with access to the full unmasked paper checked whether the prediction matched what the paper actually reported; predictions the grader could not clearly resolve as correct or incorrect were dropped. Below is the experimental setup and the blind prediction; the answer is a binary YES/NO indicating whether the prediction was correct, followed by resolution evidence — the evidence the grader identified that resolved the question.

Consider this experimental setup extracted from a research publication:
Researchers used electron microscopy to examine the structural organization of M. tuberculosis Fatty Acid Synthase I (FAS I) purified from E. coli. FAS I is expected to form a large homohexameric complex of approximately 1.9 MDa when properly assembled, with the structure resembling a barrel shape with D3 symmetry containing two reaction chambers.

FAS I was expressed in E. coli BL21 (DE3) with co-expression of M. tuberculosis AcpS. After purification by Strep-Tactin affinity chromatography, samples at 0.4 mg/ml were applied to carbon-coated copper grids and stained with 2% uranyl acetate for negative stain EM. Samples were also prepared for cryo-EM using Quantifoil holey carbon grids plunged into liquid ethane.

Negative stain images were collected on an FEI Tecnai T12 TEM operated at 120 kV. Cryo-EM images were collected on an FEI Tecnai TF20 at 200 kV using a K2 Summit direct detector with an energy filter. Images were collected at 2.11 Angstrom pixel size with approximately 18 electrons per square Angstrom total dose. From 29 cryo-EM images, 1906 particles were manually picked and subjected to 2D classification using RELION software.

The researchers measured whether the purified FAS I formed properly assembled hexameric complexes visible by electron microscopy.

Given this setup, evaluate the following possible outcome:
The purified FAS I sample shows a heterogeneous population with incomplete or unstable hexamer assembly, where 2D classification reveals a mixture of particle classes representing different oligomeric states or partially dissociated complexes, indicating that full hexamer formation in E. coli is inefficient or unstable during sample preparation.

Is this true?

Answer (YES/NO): NO